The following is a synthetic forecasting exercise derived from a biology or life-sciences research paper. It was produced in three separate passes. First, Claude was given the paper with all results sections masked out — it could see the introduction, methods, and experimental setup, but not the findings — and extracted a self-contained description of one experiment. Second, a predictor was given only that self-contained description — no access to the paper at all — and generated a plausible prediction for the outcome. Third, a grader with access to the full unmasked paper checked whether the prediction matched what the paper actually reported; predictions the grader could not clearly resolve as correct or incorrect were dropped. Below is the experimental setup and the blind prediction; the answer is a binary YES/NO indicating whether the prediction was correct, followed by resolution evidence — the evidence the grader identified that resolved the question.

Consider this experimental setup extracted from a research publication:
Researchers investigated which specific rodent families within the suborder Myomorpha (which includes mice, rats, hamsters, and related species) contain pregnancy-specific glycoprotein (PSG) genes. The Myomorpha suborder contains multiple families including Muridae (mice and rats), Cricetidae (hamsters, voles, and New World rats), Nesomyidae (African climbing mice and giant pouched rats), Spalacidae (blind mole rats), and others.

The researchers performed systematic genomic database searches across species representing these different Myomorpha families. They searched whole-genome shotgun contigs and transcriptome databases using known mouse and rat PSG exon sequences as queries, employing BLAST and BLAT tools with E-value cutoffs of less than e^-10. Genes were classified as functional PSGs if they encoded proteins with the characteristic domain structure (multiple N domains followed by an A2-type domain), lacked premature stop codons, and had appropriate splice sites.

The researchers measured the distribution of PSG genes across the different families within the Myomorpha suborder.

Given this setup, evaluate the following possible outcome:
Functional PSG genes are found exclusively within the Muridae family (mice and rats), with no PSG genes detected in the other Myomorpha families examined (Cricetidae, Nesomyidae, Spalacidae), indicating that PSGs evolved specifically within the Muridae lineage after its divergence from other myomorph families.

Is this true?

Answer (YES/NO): NO